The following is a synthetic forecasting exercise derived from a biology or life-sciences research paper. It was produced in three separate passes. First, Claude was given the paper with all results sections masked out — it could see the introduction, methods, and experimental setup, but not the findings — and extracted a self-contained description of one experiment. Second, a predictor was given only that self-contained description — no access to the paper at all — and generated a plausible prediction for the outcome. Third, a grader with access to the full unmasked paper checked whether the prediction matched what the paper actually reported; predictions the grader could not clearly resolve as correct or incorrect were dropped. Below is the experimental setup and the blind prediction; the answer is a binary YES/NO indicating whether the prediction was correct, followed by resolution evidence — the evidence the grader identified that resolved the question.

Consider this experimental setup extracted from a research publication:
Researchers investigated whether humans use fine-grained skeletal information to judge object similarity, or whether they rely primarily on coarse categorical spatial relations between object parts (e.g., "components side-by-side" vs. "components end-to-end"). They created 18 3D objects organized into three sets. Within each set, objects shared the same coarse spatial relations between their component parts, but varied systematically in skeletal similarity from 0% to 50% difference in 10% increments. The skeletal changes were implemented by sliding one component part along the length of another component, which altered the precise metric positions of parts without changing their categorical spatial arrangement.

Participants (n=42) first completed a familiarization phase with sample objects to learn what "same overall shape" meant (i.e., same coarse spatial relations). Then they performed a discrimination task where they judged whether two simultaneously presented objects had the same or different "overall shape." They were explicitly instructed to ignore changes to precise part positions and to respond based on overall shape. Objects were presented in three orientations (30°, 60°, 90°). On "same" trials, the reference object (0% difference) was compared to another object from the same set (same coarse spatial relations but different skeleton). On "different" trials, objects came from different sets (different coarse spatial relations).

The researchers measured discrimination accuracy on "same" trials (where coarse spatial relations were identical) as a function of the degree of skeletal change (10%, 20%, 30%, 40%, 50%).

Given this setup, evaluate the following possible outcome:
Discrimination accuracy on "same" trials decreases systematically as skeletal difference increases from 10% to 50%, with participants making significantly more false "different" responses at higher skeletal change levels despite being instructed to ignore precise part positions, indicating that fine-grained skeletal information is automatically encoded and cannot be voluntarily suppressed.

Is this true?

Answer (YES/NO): YES